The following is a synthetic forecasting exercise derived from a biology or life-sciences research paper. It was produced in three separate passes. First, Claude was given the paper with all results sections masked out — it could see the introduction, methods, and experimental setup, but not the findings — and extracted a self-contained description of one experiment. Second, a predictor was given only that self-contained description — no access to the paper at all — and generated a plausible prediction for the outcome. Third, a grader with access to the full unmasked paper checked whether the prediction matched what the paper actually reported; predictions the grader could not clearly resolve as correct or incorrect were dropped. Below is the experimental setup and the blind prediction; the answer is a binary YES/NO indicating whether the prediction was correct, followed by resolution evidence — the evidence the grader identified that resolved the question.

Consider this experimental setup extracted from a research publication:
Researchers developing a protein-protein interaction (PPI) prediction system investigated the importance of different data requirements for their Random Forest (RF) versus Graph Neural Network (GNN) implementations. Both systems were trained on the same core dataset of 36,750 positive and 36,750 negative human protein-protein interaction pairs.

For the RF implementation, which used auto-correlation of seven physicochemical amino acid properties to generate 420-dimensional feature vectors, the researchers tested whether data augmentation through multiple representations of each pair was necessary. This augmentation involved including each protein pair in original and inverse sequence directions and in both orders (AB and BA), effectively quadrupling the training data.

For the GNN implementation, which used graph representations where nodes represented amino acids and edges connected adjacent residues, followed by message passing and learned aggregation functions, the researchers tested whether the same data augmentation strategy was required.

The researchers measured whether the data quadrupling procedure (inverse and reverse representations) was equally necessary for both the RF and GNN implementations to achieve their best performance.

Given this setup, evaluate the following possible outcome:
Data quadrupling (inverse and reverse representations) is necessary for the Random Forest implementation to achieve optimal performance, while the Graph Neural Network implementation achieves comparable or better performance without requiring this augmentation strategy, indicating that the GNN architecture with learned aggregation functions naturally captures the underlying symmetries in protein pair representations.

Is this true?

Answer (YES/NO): YES